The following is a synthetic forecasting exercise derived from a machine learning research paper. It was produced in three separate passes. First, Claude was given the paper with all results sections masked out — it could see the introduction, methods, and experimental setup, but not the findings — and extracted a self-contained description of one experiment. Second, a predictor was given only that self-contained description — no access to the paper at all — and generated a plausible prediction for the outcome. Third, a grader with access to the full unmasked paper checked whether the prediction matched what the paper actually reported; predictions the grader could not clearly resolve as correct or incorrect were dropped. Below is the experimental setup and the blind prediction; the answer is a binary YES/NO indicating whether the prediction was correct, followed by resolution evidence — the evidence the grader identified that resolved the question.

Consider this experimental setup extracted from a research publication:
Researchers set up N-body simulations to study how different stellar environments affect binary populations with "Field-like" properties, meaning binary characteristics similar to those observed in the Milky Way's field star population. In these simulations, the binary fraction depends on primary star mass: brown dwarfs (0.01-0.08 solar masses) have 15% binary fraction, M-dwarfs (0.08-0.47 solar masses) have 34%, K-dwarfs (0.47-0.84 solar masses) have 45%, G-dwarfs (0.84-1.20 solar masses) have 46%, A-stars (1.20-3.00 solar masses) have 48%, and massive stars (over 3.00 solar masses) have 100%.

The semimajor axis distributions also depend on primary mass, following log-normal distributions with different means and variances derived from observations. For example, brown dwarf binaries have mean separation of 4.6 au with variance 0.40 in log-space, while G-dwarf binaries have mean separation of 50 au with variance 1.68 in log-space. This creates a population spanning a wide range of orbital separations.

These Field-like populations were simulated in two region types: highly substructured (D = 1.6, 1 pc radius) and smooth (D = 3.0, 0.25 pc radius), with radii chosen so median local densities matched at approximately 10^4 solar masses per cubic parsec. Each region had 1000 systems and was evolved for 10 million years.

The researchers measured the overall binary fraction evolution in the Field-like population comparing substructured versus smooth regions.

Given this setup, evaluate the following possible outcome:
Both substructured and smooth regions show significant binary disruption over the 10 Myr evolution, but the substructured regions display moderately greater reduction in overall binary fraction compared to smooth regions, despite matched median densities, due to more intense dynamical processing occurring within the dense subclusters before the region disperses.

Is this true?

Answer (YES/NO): NO